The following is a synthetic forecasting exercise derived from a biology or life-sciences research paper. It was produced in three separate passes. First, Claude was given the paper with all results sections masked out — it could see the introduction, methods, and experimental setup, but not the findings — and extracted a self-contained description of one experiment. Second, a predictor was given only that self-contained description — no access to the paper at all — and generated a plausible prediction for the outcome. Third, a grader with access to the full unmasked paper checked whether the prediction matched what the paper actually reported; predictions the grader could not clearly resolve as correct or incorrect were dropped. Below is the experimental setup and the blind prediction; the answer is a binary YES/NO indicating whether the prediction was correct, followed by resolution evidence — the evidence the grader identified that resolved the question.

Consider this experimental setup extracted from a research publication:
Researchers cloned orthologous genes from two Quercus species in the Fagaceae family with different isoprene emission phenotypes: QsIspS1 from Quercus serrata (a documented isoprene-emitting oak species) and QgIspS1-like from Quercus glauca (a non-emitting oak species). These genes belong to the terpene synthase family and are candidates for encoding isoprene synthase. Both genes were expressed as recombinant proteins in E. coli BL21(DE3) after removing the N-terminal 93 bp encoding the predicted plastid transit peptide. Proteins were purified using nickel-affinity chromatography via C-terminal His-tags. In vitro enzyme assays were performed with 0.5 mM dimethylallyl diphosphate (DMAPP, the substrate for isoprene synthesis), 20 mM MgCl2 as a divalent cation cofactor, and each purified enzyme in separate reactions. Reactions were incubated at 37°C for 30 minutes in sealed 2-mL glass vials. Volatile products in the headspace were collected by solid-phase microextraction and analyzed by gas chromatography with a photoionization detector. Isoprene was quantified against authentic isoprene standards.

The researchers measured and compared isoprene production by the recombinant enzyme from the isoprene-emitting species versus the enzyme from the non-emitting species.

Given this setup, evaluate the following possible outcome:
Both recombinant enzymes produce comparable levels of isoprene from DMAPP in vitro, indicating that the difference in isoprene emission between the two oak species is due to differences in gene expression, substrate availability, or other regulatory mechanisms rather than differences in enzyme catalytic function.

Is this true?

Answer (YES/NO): NO